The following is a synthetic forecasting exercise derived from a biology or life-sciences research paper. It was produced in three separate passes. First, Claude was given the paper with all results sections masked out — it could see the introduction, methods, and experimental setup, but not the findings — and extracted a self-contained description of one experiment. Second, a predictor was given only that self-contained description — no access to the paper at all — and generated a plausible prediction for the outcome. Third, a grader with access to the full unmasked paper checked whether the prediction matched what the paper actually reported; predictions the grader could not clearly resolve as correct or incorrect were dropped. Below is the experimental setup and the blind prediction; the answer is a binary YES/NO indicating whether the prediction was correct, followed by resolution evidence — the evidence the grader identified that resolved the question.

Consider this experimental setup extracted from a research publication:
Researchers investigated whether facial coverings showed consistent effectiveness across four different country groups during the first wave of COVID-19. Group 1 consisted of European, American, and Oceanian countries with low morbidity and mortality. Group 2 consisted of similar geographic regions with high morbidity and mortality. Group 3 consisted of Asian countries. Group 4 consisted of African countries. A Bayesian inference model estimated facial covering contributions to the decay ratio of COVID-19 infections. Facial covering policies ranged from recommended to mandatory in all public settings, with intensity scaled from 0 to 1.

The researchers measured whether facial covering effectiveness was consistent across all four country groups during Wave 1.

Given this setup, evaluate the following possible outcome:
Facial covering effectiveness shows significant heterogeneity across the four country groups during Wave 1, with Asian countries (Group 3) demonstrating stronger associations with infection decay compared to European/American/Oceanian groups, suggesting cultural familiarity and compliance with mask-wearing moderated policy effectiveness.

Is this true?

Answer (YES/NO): NO